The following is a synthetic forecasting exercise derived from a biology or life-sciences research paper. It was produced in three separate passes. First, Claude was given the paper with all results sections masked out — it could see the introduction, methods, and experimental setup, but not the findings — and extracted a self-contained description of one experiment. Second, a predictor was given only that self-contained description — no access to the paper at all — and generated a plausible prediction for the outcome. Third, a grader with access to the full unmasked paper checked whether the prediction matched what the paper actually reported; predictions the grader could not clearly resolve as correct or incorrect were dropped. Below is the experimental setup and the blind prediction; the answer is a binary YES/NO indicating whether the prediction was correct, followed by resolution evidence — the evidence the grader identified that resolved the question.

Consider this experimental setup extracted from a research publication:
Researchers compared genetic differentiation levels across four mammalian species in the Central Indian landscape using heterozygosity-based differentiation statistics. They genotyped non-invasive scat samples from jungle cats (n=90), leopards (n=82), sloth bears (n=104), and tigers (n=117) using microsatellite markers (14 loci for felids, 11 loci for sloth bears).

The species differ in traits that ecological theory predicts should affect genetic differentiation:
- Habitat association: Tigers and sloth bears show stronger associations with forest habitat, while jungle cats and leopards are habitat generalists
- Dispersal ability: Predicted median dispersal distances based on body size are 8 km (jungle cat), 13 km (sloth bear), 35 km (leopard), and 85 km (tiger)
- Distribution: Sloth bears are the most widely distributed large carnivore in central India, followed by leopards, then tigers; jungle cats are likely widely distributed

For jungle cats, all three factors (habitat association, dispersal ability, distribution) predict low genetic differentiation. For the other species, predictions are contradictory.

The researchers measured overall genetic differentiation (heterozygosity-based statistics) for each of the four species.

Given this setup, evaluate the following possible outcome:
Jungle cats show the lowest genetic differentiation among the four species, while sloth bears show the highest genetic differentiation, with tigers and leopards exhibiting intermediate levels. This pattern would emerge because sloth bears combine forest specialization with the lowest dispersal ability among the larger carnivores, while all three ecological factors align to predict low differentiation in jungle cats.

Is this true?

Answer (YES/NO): NO